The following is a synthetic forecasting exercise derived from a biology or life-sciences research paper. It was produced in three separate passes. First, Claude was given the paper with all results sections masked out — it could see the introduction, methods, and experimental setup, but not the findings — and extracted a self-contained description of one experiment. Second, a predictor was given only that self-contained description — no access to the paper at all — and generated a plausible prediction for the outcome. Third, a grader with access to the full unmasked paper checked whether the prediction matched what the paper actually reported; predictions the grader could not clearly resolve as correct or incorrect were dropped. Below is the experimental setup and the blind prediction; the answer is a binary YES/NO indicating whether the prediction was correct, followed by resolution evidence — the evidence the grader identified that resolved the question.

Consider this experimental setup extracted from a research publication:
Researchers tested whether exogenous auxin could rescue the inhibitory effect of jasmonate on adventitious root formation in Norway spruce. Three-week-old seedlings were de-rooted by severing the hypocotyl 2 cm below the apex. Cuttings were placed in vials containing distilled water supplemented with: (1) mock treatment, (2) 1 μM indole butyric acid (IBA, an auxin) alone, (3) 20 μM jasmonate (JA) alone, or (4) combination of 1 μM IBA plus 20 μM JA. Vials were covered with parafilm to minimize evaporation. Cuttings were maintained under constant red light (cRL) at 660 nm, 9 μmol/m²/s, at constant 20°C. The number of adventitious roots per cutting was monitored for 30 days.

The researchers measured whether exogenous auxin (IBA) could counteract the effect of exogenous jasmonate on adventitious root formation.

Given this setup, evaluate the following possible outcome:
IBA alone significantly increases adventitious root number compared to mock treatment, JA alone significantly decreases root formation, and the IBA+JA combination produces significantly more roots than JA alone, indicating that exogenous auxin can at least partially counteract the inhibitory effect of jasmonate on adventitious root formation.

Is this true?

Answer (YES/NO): NO